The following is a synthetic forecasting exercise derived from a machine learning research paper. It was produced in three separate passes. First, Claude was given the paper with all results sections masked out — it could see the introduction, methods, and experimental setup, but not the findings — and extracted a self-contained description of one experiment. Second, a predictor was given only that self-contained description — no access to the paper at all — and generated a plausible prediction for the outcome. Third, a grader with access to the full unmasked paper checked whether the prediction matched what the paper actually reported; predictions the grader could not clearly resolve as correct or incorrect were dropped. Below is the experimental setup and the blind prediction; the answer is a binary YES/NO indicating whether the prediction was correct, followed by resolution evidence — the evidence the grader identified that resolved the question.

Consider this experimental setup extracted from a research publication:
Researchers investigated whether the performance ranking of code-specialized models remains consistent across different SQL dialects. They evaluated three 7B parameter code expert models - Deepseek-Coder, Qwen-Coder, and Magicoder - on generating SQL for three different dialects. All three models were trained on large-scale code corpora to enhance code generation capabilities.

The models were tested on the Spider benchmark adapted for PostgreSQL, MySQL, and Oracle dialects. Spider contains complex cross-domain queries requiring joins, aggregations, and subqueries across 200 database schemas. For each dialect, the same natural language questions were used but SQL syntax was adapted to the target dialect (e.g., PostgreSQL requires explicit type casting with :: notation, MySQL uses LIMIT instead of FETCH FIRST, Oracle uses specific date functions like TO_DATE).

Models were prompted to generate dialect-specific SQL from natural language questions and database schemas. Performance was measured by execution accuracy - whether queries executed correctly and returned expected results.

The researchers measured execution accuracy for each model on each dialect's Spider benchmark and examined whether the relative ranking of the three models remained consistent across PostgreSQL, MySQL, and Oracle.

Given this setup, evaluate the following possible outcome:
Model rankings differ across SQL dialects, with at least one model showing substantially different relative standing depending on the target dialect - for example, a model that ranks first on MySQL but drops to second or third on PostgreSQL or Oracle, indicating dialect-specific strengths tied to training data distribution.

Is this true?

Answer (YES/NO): YES